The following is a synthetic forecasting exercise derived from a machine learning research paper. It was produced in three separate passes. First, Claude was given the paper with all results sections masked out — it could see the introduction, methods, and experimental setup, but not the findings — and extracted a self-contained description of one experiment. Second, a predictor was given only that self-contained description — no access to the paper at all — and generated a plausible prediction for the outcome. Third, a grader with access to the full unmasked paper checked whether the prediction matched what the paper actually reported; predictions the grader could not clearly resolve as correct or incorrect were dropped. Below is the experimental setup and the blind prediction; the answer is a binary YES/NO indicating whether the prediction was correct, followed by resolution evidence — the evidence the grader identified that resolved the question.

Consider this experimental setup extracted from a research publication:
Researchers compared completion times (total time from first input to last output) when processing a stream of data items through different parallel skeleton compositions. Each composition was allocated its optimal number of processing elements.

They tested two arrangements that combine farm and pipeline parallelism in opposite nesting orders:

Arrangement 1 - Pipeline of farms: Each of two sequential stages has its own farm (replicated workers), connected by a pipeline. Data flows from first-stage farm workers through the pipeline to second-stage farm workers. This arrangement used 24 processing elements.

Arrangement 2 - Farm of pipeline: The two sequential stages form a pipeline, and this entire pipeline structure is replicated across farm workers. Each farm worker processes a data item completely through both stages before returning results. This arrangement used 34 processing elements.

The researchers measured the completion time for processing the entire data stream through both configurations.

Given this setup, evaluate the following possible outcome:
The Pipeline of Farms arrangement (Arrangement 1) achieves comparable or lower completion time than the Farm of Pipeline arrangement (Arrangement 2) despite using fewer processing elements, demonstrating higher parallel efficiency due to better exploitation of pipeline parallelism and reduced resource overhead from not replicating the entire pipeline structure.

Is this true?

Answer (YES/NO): NO